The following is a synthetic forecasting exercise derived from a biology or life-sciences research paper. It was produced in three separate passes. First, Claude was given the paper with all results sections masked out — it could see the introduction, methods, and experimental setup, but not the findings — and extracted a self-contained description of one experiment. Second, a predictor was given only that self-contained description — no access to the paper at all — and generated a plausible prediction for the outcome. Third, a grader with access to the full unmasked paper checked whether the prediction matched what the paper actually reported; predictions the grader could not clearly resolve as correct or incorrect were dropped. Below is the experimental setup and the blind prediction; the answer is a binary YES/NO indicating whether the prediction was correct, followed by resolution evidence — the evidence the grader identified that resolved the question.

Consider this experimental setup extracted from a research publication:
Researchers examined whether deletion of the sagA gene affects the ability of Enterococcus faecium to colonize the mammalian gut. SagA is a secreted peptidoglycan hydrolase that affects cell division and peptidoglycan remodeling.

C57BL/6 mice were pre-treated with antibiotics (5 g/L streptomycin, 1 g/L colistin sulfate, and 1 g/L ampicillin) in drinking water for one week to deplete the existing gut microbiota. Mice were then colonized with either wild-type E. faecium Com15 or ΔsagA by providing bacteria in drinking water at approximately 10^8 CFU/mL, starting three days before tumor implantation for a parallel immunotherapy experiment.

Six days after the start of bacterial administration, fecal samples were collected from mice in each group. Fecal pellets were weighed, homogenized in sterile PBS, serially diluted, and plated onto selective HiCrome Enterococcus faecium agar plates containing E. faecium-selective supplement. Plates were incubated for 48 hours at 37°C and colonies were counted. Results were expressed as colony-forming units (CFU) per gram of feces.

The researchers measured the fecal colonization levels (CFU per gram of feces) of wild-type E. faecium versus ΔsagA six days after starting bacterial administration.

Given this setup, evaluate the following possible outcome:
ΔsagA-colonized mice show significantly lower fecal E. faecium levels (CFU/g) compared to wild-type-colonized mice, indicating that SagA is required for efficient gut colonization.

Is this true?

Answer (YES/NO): NO